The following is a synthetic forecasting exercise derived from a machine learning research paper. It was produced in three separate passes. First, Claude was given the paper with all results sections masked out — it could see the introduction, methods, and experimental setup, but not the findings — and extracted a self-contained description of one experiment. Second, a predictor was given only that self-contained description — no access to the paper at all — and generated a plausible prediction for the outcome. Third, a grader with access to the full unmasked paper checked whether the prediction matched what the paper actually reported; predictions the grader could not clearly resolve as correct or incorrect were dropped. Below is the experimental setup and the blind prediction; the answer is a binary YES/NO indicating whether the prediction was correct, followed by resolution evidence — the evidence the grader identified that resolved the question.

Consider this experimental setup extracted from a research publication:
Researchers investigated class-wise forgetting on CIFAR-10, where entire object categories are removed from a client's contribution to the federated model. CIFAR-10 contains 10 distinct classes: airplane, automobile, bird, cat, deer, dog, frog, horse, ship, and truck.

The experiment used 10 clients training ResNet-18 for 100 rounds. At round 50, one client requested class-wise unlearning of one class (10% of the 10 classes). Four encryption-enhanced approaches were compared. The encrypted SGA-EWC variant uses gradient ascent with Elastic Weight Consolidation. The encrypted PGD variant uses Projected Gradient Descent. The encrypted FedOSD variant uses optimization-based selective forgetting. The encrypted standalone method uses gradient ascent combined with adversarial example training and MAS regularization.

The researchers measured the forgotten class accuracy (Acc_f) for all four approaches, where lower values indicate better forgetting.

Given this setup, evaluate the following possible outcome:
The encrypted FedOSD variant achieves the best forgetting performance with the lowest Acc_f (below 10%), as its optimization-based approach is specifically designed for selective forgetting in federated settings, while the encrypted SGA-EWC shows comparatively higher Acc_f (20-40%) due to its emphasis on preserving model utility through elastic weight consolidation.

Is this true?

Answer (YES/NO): NO